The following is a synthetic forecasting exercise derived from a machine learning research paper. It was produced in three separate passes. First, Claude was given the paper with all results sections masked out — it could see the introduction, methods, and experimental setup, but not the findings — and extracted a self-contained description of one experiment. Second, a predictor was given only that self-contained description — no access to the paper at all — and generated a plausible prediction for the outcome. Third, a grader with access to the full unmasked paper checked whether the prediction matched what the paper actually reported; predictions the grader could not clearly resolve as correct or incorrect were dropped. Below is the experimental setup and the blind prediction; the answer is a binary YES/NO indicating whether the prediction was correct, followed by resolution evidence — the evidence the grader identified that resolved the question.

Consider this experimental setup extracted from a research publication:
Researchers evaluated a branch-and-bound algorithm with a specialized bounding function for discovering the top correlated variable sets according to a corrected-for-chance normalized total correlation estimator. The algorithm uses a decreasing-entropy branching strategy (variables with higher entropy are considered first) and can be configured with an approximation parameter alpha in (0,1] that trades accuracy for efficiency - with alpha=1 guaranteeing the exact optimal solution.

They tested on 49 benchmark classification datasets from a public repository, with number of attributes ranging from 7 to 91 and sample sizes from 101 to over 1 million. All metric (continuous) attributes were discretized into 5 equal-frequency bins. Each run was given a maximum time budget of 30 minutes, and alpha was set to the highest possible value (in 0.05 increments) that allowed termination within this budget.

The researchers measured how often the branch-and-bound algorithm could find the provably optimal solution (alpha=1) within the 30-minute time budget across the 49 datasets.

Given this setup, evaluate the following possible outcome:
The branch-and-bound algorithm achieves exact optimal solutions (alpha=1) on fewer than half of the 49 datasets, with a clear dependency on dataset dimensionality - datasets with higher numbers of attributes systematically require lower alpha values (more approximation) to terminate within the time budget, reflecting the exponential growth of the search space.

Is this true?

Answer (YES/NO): NO